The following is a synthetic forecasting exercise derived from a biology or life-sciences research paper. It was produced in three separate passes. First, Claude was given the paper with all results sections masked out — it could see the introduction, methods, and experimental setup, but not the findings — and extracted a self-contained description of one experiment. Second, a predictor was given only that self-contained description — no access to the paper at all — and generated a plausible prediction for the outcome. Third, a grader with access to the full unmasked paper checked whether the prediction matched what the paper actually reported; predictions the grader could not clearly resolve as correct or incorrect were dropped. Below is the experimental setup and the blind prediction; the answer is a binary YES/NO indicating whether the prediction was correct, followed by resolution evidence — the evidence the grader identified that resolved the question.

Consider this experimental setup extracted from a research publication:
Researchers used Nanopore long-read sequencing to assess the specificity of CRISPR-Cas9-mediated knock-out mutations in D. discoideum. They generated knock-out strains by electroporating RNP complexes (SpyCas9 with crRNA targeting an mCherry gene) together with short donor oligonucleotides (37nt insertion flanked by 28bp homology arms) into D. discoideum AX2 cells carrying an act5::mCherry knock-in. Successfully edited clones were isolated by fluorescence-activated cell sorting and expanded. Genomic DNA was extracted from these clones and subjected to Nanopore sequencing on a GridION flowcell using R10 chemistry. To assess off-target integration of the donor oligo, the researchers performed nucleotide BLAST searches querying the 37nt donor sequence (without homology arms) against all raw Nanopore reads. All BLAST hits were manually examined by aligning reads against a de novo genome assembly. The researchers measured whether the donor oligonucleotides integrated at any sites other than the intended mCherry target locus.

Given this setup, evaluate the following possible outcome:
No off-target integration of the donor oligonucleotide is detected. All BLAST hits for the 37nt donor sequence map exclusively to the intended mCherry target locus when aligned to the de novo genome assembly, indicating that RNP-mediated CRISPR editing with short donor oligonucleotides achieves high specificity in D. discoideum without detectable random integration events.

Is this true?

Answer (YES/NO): YES